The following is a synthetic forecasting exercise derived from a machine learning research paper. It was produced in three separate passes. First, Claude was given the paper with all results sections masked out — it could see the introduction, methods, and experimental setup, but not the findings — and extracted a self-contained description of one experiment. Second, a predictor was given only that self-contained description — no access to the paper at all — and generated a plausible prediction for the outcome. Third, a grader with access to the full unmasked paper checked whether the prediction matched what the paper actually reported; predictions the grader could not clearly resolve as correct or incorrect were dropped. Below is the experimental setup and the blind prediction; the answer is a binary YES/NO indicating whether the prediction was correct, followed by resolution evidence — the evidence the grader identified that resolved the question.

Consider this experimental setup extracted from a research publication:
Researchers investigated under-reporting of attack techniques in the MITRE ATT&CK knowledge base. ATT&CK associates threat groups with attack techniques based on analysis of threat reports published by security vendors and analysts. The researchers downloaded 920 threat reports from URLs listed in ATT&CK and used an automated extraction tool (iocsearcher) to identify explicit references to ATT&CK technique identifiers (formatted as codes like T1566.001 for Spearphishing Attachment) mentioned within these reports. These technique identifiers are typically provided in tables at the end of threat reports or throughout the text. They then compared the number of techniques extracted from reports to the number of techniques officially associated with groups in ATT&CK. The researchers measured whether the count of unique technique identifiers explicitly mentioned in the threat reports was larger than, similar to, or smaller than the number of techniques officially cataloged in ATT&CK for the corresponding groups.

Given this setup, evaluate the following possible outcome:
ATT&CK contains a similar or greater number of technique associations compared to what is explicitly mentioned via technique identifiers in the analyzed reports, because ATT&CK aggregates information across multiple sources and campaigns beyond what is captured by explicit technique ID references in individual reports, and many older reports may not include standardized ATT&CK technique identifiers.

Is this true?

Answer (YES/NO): NO